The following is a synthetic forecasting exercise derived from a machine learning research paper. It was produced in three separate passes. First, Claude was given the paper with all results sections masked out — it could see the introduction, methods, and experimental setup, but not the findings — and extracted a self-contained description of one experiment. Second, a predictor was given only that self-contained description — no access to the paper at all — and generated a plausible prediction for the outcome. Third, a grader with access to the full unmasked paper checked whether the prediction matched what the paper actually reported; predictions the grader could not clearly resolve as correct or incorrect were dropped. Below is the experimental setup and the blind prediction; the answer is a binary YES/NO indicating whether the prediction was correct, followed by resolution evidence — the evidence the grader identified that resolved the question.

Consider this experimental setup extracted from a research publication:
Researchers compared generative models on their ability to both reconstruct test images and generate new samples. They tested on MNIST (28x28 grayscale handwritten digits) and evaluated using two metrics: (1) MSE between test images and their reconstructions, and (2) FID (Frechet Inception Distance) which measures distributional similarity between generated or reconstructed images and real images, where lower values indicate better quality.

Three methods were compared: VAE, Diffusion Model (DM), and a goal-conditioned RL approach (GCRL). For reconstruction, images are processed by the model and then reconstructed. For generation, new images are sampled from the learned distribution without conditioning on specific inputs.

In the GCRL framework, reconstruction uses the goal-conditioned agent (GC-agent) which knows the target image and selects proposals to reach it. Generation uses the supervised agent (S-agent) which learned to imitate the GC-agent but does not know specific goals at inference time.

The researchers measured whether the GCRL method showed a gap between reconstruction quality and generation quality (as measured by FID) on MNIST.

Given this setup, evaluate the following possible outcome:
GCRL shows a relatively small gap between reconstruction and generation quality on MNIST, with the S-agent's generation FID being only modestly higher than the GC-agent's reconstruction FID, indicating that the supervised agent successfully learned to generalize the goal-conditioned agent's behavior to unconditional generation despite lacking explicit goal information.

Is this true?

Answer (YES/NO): NO